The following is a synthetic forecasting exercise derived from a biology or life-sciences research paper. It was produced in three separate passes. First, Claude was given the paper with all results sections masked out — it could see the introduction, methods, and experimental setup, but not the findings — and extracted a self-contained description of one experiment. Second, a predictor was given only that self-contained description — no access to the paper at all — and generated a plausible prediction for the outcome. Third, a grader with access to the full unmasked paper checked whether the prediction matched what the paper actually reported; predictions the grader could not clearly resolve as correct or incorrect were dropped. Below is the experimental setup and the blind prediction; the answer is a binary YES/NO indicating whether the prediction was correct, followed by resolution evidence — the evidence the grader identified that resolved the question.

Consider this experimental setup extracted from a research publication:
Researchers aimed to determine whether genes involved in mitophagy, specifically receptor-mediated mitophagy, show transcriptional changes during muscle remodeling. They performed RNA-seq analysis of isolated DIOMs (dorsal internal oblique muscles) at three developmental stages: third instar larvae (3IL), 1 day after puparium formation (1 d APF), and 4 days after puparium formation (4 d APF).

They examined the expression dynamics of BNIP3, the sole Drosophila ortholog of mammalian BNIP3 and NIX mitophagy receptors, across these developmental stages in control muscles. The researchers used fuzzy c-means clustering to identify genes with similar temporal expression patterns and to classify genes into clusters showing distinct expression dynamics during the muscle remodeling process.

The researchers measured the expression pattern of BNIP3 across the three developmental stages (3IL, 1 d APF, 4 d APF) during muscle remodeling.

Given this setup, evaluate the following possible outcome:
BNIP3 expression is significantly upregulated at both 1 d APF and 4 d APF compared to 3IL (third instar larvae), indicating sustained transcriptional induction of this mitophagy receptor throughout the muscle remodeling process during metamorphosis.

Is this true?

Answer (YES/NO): NO